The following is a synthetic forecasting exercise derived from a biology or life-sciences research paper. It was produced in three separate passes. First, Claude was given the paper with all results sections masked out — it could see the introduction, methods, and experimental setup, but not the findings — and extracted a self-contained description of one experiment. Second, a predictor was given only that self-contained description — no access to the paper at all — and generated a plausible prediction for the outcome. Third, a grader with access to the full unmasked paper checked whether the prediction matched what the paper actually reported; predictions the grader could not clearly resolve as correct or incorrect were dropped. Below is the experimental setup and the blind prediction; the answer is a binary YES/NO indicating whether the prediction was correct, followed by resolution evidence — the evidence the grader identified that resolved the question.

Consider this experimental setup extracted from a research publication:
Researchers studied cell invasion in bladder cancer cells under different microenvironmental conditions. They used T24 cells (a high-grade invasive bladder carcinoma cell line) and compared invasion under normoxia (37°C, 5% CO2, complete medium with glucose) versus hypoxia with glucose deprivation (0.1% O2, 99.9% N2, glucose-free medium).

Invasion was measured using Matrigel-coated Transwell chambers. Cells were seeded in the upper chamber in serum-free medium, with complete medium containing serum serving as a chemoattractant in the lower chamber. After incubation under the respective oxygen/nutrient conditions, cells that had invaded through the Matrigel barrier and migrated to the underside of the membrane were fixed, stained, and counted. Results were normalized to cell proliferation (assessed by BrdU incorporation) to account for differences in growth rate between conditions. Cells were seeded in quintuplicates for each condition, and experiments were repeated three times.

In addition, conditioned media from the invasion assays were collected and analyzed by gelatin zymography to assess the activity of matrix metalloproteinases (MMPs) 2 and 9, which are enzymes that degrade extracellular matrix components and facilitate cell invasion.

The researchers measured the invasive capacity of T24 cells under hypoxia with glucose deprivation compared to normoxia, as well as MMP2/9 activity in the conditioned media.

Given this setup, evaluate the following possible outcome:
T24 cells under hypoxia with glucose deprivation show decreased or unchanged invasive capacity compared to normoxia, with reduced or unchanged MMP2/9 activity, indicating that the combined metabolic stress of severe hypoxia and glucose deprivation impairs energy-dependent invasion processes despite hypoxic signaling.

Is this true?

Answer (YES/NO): NO